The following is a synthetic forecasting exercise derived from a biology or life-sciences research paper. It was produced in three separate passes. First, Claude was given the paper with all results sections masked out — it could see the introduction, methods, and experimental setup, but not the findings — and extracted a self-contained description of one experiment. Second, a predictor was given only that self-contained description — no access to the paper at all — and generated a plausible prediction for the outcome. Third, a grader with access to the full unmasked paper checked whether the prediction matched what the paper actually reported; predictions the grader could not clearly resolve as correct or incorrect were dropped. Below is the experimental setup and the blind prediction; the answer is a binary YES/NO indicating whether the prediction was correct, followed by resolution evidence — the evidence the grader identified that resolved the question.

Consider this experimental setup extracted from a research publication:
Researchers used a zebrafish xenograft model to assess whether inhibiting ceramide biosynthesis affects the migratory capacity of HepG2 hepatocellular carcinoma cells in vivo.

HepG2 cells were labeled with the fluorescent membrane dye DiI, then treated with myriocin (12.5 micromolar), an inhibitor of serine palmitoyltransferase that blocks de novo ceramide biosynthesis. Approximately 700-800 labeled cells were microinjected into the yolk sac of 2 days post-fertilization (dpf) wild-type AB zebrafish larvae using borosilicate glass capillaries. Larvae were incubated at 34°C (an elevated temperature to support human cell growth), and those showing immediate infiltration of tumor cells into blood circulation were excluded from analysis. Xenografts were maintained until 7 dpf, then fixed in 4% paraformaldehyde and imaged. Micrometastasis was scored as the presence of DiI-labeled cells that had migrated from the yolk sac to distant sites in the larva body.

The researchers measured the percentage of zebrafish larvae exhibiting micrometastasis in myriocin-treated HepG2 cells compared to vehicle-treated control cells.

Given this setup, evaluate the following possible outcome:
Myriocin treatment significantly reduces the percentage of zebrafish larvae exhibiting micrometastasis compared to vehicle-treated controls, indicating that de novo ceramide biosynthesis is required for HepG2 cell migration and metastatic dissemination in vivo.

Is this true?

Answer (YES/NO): YES